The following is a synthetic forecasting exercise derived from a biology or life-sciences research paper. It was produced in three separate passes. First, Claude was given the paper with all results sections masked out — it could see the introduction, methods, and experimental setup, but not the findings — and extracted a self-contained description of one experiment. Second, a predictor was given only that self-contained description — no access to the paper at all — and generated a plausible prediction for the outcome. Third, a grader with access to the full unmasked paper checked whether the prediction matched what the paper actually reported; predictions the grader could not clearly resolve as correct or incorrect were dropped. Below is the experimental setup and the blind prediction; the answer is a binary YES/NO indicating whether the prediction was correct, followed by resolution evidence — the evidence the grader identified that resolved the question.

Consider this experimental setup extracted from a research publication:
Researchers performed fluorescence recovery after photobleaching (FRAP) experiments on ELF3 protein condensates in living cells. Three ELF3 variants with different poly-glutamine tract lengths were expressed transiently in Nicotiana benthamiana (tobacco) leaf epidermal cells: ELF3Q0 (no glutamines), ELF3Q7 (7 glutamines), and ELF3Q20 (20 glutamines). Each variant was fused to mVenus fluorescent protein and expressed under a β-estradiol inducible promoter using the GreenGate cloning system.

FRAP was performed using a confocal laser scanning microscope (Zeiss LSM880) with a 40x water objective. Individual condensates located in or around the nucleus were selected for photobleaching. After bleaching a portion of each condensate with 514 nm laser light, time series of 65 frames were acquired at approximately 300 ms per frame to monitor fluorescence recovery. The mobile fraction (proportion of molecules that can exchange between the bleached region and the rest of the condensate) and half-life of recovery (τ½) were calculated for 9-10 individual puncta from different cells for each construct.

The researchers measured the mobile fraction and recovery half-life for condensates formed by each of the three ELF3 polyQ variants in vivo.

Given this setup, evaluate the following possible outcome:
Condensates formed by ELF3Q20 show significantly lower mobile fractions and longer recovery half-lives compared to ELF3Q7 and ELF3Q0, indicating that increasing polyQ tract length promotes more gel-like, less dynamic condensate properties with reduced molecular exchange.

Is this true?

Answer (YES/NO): YES